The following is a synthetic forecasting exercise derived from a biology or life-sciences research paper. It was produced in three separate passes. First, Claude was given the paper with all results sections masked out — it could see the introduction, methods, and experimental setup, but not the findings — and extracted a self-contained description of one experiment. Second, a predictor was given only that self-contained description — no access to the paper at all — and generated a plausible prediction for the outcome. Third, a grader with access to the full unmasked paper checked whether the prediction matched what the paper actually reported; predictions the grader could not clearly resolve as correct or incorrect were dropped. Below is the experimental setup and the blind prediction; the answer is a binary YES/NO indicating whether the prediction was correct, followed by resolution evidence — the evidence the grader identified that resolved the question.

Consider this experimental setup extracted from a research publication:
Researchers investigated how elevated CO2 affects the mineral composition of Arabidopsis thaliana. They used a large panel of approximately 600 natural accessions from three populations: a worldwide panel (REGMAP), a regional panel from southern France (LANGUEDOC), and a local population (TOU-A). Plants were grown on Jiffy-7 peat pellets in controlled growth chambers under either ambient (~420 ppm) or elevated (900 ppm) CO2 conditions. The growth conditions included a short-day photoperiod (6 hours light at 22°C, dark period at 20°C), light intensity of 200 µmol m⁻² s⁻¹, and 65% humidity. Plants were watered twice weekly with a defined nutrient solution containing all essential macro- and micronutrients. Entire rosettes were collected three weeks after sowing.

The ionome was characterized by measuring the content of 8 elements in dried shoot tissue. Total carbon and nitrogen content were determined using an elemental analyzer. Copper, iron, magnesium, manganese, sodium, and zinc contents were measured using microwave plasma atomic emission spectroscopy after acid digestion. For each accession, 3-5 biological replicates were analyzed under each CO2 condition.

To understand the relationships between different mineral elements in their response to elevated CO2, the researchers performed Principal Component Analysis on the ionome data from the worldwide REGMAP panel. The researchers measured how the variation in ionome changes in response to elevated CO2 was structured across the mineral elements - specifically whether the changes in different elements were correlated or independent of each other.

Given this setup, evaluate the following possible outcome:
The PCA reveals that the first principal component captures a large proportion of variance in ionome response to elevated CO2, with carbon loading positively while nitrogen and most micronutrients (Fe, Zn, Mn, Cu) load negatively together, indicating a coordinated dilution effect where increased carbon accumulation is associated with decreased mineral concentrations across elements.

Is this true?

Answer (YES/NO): YES